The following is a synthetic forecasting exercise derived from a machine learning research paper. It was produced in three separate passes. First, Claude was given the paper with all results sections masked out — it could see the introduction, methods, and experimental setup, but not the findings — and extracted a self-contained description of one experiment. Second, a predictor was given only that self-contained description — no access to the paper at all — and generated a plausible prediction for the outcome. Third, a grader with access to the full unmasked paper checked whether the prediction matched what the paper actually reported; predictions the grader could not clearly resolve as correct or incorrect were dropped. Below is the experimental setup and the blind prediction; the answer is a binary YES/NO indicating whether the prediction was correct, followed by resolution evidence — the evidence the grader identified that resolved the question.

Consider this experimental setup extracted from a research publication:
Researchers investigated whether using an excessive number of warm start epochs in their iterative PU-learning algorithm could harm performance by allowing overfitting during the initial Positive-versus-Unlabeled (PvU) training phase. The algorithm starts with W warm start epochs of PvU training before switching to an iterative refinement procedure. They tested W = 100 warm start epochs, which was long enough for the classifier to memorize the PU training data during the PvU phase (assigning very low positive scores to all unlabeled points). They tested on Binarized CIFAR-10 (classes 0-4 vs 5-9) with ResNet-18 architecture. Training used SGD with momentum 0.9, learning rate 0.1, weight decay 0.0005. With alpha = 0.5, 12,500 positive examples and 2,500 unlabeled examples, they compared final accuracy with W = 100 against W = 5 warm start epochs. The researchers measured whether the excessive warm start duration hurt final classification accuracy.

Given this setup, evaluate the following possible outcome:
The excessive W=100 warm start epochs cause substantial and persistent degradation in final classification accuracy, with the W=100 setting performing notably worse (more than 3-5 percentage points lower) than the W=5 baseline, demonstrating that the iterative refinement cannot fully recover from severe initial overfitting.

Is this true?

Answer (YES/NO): NO